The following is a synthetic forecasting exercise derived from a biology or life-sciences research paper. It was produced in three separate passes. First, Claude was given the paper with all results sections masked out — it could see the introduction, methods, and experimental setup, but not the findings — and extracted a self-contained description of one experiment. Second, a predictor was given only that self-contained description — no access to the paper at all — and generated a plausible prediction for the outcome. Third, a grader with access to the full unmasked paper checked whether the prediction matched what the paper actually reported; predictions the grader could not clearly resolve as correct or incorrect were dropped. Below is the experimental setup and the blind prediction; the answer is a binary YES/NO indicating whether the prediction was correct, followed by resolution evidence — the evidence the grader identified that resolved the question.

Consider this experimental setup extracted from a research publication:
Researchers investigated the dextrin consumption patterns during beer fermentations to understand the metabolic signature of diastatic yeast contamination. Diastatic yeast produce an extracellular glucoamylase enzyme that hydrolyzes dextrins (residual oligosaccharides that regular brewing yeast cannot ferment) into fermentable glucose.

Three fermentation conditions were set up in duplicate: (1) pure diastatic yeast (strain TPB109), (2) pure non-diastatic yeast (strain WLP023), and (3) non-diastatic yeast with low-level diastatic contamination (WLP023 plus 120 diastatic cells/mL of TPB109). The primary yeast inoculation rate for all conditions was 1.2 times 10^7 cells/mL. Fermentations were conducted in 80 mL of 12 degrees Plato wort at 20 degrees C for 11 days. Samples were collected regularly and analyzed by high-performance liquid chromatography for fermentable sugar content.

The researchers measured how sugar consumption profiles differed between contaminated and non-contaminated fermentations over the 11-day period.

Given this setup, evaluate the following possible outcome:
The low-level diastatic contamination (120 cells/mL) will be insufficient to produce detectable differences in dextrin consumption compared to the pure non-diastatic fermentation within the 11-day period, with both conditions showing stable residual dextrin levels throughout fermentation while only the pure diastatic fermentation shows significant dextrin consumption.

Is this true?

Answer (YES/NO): YES